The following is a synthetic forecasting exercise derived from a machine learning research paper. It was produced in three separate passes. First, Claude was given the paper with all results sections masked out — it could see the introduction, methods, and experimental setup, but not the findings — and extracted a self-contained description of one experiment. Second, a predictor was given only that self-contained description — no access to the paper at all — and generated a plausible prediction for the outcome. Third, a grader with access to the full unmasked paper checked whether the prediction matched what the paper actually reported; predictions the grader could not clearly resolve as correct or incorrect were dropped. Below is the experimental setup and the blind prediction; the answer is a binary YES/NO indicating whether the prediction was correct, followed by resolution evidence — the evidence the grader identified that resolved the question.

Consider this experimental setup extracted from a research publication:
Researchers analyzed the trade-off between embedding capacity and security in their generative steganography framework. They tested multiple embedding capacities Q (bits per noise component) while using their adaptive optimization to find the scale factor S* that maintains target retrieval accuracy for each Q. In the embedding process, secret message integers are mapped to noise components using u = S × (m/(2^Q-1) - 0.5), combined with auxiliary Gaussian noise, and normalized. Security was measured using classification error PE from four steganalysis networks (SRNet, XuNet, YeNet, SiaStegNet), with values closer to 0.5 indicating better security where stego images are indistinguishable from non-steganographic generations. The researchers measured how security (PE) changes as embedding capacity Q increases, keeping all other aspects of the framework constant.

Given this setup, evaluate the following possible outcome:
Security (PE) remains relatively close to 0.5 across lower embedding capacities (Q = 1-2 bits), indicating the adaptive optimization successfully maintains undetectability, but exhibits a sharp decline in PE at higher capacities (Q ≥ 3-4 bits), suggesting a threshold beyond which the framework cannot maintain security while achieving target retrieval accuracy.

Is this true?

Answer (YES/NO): NO